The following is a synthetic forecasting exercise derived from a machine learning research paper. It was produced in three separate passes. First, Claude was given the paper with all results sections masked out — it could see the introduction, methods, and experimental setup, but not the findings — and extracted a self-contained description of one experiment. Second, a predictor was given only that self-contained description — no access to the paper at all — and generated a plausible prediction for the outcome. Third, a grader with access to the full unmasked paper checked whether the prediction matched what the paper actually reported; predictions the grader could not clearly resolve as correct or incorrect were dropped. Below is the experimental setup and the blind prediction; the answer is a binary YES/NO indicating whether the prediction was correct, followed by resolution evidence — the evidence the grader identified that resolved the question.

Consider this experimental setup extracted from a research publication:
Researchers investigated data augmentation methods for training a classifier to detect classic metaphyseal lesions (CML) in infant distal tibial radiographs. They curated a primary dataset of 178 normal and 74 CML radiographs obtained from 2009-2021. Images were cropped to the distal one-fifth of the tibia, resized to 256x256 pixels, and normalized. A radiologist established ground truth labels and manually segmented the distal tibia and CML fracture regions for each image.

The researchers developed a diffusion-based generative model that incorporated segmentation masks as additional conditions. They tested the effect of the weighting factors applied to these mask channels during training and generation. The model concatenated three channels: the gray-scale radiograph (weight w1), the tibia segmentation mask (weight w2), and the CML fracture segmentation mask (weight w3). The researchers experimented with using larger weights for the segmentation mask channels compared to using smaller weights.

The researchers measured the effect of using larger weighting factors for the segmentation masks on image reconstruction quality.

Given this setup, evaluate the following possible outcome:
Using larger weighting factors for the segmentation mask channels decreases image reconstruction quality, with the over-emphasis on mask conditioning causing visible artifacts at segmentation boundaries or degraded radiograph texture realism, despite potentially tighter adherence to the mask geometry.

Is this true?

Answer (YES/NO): NO